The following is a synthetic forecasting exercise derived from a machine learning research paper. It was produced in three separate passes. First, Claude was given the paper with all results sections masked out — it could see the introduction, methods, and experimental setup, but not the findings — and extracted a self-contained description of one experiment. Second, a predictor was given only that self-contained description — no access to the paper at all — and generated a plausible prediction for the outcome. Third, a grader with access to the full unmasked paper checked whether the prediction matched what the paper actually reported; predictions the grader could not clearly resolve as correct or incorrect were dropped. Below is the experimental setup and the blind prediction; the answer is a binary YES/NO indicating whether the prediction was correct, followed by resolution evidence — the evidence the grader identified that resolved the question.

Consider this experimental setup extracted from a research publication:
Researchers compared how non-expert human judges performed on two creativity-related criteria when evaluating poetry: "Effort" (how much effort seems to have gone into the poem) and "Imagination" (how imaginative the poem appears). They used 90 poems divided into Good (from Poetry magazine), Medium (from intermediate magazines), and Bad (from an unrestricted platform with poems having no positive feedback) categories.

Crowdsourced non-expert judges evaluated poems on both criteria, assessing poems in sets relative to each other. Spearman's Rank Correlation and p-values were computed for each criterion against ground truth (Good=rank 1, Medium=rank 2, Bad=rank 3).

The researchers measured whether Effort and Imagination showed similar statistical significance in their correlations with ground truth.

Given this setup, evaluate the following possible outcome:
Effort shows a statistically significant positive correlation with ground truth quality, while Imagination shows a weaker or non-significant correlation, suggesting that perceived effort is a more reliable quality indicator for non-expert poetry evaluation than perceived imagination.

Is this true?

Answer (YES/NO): NO